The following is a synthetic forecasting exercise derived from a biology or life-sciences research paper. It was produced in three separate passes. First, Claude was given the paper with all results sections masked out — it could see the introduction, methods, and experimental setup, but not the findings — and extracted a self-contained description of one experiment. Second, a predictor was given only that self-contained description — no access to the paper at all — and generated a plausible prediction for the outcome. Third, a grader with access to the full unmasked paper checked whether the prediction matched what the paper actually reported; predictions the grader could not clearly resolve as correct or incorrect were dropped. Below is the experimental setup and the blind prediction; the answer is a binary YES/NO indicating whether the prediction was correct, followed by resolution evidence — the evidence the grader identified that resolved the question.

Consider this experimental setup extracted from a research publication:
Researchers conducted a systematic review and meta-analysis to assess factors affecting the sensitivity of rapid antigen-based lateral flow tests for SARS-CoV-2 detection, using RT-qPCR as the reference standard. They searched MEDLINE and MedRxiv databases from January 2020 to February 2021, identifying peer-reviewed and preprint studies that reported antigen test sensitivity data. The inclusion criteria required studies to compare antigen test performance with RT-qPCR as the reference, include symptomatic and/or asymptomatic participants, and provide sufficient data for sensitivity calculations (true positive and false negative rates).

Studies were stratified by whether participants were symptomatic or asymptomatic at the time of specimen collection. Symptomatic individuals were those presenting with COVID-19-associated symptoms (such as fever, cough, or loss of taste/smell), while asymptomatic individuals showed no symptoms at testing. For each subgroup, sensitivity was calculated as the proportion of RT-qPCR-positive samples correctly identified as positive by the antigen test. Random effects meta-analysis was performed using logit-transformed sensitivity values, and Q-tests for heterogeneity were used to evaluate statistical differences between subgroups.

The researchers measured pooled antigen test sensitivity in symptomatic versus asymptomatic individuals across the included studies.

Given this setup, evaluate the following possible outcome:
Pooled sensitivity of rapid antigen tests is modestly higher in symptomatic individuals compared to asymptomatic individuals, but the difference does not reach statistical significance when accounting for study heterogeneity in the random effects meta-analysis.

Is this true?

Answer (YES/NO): NO